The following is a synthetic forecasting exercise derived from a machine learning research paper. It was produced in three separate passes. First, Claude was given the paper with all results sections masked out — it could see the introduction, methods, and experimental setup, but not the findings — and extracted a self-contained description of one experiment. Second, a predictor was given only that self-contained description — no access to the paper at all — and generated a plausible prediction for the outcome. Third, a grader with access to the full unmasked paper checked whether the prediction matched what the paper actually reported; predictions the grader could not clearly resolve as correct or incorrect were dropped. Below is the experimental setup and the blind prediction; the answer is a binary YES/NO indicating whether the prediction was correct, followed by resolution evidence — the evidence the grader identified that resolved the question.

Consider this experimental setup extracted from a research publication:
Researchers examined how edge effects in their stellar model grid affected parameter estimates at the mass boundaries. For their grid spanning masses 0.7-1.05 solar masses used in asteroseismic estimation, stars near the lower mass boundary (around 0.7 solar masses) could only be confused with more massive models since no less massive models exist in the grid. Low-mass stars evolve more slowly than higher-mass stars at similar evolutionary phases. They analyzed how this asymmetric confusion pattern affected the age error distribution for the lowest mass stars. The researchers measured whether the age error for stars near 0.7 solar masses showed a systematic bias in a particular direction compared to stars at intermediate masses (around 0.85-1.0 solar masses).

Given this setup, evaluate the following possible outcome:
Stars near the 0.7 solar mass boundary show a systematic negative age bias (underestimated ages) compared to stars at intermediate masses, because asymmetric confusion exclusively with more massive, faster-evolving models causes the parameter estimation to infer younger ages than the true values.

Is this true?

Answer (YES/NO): YES